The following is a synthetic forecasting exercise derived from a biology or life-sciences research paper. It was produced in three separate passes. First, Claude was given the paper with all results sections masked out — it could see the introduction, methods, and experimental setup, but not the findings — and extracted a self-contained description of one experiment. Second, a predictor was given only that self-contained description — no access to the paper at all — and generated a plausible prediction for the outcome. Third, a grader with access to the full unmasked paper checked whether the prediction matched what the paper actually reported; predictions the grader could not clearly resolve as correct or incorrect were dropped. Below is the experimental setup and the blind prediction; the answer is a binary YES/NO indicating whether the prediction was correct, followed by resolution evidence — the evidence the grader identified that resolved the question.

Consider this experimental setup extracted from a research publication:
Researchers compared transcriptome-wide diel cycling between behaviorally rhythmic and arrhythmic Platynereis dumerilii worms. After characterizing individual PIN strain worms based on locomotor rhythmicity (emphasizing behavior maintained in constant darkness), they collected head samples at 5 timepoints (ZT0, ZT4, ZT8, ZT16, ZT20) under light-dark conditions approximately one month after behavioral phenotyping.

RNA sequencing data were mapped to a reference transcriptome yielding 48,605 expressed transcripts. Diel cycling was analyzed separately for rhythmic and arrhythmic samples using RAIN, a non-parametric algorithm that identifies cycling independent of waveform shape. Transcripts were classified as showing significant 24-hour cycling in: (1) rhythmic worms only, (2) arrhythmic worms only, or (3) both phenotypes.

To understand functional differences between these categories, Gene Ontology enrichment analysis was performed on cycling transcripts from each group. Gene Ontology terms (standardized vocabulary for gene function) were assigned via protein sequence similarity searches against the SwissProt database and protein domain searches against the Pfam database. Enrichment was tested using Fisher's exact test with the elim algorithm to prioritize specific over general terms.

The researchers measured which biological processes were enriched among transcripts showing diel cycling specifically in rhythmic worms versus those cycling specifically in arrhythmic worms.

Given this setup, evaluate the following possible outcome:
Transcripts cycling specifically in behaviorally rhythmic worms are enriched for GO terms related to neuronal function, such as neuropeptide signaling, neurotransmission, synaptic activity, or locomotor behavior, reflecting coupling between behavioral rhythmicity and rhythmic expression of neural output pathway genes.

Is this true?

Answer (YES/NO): YES